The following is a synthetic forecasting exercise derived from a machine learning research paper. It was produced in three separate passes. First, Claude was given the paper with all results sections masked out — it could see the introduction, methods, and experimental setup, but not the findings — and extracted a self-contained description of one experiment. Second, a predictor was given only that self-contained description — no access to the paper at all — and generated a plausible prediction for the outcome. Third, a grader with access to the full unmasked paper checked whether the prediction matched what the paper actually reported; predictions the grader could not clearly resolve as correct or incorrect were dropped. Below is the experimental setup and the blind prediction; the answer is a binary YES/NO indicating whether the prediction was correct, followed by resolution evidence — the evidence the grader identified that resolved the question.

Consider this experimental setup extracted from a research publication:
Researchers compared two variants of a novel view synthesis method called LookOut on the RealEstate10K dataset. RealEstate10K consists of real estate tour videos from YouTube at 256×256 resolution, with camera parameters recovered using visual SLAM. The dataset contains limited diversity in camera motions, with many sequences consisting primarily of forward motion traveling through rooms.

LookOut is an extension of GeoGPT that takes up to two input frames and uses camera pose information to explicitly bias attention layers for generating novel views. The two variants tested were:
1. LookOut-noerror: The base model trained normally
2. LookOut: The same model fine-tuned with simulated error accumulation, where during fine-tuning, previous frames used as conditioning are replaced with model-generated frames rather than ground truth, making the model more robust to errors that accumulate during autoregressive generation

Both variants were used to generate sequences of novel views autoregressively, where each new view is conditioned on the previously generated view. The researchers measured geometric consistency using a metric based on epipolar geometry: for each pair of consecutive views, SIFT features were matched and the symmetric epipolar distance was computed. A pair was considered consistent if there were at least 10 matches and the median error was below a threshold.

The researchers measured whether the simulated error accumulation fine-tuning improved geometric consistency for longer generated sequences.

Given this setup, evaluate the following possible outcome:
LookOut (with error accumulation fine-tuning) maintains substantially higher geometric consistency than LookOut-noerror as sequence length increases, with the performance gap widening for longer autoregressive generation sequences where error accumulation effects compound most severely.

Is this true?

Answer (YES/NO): NO